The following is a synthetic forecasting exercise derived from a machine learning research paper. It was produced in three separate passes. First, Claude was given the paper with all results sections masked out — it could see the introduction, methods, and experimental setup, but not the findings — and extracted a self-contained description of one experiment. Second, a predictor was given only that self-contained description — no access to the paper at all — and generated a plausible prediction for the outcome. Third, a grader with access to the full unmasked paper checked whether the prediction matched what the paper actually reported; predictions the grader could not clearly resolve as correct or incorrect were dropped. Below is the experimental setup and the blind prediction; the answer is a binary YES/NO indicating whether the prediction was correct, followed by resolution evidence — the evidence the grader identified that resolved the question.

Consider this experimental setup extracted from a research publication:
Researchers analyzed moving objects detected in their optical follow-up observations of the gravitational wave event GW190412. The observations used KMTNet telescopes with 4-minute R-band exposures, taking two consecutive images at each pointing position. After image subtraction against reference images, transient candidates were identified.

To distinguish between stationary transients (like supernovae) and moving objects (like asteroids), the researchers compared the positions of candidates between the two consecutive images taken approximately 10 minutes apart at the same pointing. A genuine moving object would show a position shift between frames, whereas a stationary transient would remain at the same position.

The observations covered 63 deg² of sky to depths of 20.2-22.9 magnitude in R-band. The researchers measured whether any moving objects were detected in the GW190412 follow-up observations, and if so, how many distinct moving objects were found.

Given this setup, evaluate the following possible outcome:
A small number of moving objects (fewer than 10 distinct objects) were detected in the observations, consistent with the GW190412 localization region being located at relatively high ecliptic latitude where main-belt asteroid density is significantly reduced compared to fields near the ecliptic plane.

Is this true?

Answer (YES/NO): NO